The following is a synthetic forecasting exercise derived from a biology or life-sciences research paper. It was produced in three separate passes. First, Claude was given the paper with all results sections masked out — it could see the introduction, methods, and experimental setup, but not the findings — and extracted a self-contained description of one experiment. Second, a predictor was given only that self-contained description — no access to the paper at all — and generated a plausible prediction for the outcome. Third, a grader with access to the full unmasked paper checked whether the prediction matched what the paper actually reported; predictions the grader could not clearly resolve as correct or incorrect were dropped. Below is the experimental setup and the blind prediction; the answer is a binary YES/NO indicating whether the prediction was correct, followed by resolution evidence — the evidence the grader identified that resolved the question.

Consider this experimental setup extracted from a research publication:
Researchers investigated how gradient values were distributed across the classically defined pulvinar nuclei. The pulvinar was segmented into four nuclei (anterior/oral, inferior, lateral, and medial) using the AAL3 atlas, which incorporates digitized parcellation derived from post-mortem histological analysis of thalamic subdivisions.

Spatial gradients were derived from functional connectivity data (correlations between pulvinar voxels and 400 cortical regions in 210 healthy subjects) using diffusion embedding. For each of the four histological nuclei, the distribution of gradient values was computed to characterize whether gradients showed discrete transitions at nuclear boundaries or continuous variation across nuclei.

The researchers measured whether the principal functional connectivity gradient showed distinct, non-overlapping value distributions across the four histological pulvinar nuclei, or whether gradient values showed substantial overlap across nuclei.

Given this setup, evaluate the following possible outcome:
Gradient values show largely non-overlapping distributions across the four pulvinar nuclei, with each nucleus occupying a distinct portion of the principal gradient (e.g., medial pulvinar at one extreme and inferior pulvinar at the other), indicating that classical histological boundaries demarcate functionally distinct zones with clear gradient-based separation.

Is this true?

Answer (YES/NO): NO